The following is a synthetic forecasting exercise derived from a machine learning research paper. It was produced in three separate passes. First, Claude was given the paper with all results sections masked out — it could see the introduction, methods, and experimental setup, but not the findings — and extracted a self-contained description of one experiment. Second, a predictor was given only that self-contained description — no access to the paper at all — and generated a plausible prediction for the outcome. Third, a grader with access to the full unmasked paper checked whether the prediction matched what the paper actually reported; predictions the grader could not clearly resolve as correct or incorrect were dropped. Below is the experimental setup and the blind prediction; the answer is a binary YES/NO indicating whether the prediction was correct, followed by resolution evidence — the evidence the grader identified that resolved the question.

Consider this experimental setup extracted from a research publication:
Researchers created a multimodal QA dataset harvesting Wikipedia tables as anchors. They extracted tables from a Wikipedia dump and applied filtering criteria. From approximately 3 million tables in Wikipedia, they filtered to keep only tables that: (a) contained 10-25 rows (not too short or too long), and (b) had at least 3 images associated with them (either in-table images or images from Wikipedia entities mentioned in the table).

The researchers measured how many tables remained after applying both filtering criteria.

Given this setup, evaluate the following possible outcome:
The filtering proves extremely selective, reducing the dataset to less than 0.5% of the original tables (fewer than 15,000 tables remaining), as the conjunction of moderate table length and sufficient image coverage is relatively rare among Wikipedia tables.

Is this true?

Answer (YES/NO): NO